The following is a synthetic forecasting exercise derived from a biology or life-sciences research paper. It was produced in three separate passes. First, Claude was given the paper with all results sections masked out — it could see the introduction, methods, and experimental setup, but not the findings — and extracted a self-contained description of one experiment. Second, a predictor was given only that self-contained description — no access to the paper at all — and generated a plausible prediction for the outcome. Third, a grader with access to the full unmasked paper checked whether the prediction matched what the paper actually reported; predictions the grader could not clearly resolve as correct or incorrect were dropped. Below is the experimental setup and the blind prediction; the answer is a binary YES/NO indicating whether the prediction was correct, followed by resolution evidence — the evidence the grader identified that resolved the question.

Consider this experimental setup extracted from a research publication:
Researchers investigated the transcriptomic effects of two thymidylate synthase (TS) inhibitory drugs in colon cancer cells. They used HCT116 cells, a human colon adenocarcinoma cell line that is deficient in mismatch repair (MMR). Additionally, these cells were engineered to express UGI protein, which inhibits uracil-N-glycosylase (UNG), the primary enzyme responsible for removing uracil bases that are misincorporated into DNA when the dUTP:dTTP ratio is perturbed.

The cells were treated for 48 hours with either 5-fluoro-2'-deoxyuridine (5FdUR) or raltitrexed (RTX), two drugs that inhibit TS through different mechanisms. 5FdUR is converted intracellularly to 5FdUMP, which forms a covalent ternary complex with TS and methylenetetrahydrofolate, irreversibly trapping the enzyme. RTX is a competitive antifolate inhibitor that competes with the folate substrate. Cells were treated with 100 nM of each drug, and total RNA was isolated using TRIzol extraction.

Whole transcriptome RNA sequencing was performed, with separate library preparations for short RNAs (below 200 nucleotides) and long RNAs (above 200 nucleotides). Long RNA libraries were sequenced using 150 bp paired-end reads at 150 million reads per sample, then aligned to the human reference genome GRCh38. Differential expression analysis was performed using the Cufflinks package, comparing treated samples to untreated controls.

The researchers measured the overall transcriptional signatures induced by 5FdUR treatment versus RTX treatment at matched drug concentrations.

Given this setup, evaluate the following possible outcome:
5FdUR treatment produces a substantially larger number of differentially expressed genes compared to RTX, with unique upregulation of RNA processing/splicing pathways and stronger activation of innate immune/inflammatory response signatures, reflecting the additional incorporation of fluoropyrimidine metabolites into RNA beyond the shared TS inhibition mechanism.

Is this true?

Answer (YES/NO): NO